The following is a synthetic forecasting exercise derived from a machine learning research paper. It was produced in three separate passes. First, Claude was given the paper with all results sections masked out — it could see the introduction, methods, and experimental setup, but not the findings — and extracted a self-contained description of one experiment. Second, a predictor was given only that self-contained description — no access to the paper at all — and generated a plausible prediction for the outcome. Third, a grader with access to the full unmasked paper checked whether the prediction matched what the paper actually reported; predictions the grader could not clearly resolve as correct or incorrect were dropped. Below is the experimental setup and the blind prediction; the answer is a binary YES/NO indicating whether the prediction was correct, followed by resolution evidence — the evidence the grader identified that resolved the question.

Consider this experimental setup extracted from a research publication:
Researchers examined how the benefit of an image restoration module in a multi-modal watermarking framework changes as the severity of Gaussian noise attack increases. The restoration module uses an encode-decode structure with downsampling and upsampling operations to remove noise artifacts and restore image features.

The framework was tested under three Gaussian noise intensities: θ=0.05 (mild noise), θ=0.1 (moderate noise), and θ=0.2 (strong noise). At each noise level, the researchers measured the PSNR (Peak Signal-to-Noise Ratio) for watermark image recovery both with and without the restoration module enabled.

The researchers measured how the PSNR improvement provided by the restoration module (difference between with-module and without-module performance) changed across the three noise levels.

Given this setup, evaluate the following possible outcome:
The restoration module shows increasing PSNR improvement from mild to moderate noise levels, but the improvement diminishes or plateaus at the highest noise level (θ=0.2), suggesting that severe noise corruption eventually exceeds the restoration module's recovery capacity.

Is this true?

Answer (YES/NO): NO